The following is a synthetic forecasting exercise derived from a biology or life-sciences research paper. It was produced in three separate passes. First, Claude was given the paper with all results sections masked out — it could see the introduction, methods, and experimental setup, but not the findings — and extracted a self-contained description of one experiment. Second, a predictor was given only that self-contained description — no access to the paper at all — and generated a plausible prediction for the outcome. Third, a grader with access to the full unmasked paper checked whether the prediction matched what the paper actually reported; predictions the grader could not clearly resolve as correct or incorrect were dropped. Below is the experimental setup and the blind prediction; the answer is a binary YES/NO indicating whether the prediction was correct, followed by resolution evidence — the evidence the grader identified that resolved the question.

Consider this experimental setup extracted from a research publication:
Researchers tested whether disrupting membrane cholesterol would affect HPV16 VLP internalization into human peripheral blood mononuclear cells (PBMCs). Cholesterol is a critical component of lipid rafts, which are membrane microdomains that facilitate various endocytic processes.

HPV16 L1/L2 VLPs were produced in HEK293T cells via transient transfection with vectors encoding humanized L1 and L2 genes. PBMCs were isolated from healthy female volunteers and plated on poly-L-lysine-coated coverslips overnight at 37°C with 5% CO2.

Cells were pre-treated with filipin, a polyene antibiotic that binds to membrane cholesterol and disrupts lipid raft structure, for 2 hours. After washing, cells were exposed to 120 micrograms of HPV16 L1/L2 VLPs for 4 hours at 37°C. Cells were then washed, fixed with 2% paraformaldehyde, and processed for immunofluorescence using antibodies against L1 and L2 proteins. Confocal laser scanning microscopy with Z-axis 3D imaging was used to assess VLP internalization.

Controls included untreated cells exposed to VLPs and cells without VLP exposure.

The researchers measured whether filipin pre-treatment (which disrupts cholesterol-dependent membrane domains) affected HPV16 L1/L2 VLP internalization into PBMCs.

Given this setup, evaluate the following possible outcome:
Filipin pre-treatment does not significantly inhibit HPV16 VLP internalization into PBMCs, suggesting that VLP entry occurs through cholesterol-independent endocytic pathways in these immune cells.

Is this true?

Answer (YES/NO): YES